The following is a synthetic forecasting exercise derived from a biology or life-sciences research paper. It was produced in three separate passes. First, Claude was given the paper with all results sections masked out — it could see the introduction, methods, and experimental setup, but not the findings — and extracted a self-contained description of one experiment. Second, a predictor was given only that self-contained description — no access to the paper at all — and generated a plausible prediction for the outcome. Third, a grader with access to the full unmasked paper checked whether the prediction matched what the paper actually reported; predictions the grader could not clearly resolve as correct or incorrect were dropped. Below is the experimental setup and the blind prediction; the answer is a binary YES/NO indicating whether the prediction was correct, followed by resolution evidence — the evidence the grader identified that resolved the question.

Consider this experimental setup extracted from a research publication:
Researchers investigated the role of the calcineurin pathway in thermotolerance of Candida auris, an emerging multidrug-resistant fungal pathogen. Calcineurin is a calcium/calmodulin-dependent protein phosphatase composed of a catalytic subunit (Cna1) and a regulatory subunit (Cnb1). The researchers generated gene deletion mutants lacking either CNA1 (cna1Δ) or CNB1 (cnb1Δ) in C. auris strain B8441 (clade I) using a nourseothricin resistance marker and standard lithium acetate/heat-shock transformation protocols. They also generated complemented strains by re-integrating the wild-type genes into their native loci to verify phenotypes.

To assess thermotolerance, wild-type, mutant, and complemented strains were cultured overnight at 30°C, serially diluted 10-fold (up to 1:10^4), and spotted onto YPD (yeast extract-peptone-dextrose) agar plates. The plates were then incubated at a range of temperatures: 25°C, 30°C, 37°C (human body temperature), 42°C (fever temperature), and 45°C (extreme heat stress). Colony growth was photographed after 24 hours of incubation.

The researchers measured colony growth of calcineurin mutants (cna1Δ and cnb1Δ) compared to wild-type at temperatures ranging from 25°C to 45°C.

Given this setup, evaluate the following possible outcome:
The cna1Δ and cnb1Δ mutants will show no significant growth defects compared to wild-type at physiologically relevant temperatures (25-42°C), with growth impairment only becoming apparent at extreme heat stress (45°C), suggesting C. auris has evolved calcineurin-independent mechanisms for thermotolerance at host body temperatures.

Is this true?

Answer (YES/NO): NO